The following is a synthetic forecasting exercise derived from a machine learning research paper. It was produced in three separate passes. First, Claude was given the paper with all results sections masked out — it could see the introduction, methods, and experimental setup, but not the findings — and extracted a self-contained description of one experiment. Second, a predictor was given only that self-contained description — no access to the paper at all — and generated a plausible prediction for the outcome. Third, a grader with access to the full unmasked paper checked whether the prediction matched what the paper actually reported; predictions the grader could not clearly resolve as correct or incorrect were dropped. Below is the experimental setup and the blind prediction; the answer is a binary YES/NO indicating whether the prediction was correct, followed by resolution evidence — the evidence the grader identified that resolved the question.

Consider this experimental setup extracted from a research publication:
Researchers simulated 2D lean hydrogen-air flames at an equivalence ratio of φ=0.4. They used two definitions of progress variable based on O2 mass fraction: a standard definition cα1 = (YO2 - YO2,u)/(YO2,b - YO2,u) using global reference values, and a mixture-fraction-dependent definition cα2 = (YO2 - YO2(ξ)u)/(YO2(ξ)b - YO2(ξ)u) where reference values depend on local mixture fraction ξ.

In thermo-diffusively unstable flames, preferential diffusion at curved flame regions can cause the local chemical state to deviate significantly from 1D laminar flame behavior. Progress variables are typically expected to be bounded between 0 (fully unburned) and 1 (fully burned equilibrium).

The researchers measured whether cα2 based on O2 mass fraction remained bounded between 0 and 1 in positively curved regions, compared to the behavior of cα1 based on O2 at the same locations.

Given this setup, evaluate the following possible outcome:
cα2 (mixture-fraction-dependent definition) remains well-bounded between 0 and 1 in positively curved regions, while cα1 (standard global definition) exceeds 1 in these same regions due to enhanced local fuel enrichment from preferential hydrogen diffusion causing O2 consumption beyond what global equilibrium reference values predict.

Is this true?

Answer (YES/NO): YES